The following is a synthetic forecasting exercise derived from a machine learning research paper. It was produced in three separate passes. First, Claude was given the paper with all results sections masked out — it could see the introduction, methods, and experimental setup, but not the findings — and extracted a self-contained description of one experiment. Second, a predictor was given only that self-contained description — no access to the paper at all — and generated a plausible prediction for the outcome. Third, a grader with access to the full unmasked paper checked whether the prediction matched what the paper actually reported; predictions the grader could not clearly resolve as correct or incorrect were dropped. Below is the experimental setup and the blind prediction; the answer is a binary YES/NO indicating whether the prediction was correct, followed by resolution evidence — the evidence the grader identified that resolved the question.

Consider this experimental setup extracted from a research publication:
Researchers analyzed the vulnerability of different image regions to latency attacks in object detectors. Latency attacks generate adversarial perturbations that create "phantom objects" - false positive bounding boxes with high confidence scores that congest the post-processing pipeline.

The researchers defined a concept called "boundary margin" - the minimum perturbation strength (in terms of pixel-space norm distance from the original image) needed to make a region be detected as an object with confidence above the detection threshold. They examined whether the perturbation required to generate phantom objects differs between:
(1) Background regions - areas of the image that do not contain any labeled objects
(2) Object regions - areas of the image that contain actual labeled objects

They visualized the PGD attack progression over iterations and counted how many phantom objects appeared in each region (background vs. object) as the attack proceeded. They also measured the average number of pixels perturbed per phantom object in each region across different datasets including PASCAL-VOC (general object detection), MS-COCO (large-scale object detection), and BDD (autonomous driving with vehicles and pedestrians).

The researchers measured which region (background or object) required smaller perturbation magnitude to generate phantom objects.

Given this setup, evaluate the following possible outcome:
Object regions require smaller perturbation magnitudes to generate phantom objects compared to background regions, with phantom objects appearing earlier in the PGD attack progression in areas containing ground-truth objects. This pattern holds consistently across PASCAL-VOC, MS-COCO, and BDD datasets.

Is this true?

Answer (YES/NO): NO